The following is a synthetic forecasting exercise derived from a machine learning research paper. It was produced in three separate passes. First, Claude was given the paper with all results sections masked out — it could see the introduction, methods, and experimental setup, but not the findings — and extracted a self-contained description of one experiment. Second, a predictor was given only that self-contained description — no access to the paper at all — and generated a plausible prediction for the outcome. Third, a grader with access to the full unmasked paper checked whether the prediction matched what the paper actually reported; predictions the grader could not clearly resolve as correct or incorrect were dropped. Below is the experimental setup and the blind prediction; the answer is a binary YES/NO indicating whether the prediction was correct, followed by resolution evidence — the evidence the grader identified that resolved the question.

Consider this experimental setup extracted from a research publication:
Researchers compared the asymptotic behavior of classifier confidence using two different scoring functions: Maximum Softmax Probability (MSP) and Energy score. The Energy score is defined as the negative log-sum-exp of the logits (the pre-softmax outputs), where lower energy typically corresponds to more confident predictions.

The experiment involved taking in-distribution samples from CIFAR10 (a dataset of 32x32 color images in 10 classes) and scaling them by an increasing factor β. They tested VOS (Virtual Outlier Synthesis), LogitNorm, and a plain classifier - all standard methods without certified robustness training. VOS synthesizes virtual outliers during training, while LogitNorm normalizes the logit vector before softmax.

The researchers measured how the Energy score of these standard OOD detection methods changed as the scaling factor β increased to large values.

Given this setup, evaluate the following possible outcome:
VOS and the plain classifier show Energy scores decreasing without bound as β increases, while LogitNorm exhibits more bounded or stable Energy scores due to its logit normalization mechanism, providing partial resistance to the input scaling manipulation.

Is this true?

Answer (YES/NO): NO